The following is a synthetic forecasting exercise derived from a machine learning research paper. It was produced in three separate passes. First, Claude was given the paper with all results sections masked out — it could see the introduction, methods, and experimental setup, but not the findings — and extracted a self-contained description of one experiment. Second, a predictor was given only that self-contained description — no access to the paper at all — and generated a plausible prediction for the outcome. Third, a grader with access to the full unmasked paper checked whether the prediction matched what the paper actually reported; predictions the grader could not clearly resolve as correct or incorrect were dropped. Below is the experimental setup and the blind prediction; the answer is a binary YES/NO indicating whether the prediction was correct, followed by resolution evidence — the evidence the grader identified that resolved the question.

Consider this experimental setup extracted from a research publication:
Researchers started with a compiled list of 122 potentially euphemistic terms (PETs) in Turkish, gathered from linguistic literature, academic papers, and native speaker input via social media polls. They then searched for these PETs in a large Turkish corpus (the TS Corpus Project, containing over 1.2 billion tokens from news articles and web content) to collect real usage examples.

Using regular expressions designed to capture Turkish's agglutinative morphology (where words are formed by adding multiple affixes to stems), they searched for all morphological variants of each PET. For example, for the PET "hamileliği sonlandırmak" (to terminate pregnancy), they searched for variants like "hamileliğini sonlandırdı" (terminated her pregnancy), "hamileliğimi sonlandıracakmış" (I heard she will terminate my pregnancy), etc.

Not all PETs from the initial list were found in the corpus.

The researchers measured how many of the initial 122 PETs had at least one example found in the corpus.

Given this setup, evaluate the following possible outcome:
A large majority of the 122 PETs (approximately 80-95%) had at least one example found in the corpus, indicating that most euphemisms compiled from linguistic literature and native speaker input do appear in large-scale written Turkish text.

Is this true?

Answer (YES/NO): NO